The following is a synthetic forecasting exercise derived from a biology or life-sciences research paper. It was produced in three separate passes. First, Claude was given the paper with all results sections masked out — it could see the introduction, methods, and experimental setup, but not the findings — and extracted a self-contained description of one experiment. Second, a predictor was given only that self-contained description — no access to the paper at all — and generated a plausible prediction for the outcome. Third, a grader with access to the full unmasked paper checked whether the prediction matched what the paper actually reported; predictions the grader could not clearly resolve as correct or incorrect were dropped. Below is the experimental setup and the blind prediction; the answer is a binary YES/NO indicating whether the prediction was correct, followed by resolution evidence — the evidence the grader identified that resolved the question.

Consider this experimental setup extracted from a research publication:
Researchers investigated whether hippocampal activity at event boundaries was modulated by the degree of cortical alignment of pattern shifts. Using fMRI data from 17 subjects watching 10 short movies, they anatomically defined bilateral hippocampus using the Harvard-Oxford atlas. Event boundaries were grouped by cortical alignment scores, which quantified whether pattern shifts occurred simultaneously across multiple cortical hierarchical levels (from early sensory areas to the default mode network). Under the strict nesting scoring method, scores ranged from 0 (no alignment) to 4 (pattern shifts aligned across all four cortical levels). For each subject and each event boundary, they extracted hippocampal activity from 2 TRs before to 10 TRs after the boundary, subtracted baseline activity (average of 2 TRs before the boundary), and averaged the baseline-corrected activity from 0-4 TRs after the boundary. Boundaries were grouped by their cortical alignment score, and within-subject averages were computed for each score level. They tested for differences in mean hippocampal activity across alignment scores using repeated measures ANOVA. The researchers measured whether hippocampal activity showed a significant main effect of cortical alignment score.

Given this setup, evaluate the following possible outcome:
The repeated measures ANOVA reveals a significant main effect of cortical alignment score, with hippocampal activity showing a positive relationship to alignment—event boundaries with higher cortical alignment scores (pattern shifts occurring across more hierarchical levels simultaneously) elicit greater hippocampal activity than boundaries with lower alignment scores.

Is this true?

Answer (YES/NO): NO